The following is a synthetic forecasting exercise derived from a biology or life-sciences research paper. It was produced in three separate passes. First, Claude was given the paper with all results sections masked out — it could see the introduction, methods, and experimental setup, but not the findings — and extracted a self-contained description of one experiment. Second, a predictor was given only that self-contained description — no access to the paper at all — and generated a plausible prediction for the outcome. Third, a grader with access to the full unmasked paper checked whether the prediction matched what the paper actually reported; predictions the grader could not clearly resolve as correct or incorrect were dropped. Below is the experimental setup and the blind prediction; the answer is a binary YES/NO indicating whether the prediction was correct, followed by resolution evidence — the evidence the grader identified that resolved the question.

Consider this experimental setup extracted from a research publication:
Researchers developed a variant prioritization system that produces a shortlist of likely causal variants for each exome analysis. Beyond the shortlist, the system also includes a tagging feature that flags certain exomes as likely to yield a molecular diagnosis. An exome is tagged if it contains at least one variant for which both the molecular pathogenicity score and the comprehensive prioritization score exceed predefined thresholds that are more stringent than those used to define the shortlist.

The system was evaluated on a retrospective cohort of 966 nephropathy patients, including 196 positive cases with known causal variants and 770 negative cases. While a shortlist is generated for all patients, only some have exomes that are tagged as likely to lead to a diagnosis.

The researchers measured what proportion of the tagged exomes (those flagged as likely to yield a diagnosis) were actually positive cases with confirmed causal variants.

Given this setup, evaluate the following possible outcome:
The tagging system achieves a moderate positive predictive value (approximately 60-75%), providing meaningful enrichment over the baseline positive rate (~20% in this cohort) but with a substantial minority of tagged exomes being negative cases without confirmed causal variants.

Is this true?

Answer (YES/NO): YES